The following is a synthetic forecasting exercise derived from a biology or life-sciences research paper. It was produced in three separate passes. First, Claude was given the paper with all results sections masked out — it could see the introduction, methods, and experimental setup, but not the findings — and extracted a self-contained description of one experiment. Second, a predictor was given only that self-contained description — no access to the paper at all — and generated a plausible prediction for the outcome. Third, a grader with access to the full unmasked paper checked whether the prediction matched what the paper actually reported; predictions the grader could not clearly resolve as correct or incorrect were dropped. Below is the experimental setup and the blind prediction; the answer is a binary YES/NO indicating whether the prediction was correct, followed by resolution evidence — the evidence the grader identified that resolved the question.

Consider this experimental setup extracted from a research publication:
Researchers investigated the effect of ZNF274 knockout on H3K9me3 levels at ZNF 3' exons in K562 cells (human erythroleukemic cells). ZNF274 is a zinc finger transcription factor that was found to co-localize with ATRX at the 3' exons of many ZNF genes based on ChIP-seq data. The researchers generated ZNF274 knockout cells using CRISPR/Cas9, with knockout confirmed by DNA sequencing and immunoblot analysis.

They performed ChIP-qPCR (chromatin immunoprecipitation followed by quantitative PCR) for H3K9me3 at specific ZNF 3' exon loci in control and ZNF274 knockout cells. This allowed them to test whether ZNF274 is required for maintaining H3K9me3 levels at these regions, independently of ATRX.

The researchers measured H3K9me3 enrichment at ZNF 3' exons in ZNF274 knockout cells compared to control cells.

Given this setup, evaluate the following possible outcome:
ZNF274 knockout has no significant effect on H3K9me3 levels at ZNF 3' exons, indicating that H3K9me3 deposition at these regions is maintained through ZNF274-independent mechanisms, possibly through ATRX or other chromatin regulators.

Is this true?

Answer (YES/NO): NO